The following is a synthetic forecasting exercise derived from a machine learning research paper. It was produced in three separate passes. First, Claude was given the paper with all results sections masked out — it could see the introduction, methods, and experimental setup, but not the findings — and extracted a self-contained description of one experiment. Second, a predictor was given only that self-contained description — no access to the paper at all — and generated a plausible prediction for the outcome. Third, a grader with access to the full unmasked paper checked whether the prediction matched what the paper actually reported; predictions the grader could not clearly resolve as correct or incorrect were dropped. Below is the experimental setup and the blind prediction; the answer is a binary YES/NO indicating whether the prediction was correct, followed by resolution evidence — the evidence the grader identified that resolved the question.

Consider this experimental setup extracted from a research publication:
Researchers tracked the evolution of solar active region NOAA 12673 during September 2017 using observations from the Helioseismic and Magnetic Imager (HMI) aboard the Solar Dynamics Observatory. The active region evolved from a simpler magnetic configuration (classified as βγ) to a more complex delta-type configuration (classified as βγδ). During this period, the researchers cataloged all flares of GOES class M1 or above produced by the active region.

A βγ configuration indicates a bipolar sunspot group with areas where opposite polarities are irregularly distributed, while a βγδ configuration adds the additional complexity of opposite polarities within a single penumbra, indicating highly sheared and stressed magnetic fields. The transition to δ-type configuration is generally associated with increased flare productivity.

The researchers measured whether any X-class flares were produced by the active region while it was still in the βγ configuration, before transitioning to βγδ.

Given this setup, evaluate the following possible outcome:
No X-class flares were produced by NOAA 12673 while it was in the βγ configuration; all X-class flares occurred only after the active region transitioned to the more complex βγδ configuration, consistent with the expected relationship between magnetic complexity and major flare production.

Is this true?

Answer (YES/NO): YES